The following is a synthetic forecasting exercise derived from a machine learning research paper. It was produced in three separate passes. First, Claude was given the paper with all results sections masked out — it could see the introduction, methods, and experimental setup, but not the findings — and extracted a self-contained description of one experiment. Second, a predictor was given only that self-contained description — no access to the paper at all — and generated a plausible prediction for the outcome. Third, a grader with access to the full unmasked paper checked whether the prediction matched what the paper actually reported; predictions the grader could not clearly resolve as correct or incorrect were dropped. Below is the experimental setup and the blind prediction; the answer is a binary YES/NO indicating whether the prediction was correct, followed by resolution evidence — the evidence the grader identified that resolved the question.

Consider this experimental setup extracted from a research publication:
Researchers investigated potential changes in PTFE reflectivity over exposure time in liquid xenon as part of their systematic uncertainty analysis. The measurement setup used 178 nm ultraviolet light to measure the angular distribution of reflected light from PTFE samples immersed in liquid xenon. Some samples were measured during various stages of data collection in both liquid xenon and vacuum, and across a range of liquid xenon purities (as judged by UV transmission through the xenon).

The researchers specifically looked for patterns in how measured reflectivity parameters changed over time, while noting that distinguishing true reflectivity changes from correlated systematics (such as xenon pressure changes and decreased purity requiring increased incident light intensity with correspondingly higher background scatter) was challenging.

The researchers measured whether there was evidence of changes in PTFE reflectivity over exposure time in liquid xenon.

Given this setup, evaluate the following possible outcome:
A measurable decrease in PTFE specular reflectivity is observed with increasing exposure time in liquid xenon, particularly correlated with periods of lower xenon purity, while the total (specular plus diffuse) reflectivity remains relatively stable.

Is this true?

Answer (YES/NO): NO